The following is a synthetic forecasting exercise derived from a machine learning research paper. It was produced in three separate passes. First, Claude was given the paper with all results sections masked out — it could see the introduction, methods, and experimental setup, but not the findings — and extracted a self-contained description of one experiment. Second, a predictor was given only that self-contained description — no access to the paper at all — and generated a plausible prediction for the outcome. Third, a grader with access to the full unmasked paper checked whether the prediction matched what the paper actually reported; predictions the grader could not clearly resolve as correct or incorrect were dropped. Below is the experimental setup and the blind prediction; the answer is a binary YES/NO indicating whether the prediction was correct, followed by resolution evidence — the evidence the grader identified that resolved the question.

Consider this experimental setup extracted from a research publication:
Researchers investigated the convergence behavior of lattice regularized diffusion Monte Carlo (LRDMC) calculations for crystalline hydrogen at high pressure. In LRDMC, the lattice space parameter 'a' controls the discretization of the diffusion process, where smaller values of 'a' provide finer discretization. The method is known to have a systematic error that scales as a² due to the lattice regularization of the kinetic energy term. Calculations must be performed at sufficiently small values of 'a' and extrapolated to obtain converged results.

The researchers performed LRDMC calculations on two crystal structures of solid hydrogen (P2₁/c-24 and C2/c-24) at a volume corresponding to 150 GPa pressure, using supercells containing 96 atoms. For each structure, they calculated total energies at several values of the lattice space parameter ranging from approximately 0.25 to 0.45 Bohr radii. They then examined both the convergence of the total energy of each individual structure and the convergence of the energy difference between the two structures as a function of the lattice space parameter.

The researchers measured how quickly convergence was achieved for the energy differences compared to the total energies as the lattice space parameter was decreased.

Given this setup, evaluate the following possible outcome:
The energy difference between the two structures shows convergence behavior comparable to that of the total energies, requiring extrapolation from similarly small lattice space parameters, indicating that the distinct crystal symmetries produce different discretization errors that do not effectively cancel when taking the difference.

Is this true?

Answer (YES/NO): NO